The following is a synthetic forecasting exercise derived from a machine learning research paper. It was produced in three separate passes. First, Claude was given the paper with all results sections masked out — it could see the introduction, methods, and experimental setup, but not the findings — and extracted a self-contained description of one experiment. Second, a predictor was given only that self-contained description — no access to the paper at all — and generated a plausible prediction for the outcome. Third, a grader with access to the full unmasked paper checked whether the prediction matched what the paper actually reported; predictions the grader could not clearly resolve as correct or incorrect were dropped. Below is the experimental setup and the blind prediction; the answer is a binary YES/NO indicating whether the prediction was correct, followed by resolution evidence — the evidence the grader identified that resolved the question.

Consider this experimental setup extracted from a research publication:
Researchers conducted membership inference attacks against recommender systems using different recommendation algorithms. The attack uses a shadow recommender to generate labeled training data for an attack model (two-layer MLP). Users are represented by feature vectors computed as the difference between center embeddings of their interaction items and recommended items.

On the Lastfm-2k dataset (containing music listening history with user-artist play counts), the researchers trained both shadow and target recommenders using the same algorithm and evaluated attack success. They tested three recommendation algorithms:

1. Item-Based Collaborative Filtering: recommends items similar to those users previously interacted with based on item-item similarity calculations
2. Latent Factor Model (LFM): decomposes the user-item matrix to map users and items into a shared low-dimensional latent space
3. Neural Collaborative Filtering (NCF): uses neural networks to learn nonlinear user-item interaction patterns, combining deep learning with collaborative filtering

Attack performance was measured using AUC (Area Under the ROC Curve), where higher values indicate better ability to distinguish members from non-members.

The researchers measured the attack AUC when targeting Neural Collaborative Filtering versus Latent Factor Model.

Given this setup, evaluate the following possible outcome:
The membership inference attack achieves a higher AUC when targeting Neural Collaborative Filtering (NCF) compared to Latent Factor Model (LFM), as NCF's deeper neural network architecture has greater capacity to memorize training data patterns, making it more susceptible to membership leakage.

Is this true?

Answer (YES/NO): YES